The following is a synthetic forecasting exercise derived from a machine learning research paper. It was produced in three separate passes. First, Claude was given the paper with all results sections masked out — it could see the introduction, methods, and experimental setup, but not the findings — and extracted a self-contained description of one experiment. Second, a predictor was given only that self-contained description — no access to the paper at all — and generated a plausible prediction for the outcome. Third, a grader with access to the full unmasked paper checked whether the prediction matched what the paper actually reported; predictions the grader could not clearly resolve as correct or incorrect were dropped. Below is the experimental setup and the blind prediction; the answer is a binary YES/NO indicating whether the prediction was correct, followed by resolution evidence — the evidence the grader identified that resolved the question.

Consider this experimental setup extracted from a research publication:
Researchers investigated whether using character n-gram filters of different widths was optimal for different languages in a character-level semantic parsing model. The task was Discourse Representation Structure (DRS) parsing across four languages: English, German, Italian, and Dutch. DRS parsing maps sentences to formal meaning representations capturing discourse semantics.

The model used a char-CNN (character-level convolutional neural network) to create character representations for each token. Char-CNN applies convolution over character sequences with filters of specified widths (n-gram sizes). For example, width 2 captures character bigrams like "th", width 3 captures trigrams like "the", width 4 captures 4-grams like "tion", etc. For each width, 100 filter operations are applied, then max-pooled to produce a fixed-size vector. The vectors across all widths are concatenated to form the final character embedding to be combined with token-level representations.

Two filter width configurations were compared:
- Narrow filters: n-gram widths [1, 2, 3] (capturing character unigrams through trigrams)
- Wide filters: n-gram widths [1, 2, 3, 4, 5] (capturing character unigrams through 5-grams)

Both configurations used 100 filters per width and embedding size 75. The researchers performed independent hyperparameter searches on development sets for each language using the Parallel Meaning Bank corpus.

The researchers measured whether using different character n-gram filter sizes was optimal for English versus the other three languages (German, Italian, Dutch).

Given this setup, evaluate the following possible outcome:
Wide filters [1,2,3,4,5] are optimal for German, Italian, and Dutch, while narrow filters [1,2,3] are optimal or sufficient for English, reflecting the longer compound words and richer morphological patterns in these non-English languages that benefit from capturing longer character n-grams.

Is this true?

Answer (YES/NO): YES